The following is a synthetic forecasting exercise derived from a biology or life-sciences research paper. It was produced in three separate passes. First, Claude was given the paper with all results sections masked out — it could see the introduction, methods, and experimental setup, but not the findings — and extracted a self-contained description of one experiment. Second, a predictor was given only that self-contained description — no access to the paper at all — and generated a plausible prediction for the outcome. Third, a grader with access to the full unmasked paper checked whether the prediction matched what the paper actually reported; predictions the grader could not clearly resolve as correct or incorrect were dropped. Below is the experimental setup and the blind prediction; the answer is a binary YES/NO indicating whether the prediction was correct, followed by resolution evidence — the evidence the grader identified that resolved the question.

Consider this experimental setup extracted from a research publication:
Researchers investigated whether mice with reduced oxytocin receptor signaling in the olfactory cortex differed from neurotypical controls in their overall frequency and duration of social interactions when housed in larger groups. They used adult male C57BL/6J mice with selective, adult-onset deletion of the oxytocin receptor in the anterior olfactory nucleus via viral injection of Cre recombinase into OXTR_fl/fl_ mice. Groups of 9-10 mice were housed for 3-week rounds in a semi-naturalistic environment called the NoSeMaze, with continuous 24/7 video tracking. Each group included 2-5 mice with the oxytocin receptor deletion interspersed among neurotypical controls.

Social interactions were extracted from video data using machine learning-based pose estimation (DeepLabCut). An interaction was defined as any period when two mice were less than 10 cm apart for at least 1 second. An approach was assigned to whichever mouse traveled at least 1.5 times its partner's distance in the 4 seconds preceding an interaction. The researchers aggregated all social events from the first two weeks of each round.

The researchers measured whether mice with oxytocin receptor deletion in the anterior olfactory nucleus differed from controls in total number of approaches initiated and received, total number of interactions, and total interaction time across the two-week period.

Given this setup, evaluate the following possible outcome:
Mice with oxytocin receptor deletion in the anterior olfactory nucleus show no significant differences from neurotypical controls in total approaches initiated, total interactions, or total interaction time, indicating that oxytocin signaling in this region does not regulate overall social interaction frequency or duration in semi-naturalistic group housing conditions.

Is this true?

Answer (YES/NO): YES